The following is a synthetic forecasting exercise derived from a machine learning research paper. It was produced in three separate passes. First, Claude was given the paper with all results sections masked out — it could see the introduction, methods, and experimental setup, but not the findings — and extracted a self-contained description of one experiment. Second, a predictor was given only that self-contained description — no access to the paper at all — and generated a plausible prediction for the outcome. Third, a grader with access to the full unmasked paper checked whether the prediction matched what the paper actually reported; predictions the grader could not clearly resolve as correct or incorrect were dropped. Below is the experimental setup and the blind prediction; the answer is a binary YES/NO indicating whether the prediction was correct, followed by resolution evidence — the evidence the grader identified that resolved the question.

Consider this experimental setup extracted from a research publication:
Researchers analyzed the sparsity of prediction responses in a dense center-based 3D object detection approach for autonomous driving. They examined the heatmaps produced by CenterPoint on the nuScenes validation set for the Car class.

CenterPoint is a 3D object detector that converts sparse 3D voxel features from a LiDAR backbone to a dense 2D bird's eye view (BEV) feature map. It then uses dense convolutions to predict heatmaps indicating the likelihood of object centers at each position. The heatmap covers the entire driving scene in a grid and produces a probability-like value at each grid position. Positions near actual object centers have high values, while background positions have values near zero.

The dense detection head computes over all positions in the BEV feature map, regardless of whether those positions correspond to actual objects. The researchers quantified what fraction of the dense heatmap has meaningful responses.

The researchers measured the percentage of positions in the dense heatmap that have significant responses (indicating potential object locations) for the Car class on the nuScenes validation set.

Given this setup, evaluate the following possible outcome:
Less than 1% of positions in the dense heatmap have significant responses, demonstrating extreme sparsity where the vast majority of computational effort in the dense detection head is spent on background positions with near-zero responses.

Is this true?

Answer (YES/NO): YES